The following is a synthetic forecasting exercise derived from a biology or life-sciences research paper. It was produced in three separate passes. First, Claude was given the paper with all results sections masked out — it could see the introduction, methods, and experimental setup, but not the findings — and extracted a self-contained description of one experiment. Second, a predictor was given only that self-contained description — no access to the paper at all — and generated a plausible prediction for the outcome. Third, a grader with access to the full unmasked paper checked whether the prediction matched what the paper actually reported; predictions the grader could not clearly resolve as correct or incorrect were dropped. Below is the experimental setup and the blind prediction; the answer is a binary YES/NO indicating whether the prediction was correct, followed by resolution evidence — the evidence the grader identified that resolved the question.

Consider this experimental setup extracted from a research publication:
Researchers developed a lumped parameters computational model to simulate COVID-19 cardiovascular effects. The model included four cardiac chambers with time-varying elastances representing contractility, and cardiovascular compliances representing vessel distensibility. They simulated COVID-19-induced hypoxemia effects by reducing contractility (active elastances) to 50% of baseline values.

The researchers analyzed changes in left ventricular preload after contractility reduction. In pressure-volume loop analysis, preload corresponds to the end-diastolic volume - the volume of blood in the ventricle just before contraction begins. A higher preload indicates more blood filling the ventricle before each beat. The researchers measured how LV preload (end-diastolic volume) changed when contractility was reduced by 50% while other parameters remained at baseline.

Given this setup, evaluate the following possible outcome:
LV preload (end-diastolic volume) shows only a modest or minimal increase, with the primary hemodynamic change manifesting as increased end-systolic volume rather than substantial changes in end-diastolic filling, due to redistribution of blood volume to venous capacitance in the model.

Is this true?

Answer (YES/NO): NO